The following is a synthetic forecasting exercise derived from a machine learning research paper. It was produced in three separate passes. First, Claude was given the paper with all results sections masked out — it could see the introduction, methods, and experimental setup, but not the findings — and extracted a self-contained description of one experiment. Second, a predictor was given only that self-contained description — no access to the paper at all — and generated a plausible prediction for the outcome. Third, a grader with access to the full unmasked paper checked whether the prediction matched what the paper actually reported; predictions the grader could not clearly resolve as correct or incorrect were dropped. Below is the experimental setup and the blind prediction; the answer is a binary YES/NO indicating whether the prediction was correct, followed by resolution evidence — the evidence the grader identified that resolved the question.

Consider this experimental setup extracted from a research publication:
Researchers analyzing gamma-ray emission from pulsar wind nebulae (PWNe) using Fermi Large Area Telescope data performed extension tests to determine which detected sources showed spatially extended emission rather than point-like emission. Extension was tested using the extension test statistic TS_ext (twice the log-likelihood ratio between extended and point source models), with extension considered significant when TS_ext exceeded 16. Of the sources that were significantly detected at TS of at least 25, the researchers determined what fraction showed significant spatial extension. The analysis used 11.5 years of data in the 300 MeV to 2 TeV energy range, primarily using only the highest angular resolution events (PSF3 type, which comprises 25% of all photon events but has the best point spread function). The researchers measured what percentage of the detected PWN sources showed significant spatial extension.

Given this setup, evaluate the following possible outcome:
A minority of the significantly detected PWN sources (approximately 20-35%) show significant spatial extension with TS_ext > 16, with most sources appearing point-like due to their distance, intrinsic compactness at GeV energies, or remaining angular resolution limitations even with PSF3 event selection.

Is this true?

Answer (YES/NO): NO